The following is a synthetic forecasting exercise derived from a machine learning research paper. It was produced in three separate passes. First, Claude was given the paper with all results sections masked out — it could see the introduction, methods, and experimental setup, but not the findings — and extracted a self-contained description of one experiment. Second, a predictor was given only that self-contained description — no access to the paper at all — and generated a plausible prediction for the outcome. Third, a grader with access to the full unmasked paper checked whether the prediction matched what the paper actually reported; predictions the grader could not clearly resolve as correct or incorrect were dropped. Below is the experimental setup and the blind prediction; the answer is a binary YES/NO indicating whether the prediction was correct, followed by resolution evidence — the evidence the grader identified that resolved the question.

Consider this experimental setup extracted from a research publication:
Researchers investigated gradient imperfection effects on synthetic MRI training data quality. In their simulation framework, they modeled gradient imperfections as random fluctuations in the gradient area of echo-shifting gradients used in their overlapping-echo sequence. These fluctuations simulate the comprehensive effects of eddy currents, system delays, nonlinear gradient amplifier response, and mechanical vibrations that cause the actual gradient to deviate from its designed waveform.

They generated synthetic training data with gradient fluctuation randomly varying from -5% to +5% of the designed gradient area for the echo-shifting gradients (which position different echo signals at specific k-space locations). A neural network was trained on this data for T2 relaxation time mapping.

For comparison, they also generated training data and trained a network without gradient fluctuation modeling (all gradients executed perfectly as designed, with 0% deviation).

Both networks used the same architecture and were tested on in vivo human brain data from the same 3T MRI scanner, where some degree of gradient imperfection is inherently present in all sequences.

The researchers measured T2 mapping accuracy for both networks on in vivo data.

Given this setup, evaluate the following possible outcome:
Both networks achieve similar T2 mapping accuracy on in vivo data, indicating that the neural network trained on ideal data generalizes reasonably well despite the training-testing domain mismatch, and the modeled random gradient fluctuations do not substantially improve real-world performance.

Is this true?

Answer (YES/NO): NO